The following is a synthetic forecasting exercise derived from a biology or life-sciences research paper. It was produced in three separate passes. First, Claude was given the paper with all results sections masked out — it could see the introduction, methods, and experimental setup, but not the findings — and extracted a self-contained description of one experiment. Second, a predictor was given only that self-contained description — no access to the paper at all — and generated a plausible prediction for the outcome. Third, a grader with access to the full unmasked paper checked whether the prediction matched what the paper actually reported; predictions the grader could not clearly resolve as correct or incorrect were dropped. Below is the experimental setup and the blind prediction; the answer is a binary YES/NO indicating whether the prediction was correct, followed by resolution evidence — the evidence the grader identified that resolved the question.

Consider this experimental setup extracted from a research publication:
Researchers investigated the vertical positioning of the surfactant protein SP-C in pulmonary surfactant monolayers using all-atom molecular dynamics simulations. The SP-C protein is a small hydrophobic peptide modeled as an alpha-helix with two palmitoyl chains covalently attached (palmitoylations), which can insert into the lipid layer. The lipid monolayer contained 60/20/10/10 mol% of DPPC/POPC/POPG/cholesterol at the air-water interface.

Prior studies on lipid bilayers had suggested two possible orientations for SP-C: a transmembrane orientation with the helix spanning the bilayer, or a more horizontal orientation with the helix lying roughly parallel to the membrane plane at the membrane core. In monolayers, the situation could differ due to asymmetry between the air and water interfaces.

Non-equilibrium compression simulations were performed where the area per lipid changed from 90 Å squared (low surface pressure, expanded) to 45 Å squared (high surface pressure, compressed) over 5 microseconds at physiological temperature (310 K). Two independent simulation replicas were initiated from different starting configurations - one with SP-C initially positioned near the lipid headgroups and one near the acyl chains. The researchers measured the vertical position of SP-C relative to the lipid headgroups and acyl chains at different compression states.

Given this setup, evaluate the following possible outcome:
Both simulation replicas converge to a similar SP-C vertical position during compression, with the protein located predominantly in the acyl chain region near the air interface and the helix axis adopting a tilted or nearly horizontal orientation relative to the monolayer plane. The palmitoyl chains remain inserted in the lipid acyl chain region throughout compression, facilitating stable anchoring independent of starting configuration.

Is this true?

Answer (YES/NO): YES